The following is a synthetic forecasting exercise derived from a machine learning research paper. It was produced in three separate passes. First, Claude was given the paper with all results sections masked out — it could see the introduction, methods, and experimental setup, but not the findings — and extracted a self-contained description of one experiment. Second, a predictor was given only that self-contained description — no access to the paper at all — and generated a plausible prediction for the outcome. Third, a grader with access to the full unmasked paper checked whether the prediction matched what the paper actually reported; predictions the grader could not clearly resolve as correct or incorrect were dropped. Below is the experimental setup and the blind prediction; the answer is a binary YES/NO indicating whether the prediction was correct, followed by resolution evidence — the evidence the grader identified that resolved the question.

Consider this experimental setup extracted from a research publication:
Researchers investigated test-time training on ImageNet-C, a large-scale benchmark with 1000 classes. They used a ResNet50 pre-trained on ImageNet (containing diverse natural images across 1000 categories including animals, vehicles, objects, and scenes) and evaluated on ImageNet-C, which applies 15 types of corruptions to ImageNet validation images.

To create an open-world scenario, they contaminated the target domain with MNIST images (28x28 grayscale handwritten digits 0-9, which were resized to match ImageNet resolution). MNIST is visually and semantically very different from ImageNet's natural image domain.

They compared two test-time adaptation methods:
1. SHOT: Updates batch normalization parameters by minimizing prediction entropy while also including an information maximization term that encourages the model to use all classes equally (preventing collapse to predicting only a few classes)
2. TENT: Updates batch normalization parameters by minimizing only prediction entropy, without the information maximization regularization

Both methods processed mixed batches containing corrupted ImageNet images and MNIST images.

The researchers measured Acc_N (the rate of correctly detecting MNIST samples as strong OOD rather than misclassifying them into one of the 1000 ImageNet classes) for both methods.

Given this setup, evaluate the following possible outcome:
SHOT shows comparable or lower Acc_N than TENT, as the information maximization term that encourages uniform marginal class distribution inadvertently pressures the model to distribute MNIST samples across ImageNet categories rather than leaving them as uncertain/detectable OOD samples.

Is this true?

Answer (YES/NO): NO